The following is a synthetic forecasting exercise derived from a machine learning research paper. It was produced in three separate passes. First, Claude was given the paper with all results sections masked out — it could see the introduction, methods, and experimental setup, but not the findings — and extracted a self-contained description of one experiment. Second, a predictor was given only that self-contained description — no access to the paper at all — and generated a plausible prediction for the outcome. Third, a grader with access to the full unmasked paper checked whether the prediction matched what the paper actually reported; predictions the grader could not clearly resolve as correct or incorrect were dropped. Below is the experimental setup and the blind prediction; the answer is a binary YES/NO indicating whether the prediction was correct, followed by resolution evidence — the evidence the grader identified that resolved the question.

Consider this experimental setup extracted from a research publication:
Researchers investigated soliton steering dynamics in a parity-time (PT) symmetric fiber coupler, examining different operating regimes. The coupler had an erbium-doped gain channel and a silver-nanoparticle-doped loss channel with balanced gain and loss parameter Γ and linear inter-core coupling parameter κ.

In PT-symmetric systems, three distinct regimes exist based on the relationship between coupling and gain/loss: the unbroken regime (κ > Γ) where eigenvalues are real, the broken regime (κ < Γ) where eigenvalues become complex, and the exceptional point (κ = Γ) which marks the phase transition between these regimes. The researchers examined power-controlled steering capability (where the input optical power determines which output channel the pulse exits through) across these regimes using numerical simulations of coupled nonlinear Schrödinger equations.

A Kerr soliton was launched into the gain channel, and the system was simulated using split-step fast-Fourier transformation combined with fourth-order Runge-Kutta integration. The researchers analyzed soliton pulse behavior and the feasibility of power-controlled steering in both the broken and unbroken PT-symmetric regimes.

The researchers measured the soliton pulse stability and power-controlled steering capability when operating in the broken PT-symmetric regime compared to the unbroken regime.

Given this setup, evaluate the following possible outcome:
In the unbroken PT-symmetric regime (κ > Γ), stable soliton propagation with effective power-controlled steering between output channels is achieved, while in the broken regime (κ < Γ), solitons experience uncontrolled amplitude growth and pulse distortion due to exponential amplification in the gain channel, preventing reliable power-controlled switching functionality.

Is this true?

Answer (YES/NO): YES